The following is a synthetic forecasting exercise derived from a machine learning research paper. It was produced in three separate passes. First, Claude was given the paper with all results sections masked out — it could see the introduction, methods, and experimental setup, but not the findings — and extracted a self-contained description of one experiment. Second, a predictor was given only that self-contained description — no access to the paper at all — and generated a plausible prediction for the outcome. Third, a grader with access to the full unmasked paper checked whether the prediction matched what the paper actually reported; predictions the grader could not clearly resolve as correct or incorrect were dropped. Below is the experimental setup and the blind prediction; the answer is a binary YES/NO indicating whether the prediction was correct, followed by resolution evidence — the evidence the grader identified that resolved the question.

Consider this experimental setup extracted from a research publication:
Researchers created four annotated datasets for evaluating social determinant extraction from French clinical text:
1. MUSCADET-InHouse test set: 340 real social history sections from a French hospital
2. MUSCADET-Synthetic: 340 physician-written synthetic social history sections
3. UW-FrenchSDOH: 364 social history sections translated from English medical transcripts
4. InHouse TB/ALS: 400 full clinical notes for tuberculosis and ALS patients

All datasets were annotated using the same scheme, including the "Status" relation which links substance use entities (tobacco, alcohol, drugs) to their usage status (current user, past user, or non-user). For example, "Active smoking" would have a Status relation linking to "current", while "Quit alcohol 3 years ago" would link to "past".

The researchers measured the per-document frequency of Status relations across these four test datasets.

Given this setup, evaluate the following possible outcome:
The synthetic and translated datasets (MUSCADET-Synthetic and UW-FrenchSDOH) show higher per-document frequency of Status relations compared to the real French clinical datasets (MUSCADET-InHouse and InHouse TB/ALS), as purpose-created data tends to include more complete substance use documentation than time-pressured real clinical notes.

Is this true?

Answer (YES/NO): YES